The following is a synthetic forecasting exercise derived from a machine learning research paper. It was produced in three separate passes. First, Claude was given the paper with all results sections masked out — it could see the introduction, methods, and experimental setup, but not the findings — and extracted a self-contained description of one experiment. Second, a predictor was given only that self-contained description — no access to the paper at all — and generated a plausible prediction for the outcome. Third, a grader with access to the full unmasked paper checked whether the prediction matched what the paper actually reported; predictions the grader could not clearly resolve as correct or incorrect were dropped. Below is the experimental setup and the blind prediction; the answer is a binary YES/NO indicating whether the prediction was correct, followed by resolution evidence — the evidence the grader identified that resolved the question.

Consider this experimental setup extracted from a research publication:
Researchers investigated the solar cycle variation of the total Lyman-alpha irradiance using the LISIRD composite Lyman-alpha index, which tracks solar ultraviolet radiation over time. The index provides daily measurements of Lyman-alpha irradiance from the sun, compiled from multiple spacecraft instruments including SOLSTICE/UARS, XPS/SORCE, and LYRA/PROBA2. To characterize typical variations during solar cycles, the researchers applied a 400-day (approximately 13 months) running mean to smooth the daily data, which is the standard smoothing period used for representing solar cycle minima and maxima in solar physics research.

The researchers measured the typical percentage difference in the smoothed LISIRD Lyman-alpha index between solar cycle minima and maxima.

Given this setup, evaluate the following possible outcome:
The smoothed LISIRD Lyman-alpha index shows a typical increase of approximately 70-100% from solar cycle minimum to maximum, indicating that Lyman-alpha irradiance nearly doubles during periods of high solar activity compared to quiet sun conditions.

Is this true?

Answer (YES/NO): NO